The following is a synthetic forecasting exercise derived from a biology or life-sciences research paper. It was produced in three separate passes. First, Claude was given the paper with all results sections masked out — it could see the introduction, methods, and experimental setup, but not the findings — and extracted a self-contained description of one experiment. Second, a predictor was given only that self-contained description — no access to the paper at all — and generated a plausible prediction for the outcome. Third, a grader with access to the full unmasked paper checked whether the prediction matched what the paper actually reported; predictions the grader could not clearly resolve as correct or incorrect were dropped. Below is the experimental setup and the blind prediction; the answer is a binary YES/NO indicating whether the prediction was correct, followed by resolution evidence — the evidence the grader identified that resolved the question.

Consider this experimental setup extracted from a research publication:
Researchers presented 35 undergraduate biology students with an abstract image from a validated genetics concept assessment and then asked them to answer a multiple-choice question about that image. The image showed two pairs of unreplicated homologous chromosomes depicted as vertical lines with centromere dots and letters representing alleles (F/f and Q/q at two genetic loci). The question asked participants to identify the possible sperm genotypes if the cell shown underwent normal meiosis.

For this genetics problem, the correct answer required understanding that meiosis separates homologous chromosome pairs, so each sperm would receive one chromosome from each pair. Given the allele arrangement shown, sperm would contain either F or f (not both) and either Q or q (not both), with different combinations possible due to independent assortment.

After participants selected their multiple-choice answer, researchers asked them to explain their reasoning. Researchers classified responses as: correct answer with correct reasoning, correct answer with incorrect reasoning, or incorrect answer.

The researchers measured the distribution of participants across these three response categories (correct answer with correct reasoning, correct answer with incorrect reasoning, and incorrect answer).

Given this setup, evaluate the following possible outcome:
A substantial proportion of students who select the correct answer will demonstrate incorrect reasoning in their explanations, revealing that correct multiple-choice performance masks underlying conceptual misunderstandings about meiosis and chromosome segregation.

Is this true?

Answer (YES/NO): YES